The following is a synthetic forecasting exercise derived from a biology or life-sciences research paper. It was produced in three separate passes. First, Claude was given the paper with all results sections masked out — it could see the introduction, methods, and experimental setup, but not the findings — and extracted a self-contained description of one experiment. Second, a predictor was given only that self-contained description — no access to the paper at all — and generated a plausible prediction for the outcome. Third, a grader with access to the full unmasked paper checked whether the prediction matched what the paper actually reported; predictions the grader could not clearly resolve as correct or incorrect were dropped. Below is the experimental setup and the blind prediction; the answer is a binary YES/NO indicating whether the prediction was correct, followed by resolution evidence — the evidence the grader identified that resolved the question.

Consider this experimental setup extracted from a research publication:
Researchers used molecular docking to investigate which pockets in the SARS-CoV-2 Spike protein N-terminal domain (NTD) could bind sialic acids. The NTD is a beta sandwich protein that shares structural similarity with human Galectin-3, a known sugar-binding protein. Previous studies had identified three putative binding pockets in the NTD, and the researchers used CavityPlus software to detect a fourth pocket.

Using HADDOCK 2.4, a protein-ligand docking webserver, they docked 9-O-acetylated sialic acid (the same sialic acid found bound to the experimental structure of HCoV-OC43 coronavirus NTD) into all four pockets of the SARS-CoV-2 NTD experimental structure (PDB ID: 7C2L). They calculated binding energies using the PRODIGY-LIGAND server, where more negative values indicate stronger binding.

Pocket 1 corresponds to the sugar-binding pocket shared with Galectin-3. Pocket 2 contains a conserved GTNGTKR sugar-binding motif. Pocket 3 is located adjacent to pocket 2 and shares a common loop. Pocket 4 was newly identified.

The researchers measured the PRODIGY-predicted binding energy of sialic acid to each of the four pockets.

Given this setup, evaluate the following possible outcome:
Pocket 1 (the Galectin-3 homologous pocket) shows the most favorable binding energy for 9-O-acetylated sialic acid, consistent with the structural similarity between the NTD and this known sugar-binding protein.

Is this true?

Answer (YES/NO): NO